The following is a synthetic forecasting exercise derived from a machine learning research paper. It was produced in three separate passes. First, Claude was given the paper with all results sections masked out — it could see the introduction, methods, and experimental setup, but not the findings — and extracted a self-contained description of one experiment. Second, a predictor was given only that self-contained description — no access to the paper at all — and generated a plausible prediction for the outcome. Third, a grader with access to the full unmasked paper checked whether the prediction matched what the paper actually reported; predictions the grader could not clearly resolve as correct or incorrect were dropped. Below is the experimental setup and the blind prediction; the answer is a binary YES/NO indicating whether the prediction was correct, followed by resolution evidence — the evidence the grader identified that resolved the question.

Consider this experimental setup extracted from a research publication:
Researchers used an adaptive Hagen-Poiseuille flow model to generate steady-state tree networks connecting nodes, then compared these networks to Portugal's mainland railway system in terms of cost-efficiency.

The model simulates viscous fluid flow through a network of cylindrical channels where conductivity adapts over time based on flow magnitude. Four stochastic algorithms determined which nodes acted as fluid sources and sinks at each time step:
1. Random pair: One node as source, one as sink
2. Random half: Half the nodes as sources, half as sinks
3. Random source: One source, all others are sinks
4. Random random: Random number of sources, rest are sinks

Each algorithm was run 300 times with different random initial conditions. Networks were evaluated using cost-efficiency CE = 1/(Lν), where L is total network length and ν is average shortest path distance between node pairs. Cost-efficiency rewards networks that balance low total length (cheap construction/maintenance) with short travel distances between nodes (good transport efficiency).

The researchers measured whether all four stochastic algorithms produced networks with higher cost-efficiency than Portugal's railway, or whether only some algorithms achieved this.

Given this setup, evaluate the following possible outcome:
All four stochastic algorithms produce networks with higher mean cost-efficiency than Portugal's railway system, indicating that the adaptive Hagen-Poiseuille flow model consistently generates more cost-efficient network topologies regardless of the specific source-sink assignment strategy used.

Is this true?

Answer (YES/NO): NO